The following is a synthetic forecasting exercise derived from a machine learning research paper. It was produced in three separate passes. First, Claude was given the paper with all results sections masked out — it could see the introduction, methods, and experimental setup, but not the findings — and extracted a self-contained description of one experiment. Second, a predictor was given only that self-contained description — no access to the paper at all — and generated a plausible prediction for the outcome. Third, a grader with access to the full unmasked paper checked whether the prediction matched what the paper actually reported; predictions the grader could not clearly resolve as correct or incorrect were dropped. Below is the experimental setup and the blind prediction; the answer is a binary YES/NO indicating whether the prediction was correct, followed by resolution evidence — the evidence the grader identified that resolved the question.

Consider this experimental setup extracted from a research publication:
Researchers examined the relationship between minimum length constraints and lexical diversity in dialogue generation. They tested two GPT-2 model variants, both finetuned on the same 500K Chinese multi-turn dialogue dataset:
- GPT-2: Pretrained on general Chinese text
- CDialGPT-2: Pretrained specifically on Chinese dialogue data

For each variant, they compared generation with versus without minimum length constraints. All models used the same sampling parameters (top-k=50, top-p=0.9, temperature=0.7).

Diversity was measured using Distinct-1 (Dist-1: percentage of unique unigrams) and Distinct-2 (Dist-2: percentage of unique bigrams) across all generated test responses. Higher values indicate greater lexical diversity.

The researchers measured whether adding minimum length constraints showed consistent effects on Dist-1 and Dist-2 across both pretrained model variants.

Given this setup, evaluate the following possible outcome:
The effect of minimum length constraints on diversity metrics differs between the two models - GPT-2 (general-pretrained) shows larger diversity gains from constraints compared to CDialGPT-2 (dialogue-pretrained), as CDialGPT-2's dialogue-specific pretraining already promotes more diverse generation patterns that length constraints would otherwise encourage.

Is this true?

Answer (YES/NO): NO